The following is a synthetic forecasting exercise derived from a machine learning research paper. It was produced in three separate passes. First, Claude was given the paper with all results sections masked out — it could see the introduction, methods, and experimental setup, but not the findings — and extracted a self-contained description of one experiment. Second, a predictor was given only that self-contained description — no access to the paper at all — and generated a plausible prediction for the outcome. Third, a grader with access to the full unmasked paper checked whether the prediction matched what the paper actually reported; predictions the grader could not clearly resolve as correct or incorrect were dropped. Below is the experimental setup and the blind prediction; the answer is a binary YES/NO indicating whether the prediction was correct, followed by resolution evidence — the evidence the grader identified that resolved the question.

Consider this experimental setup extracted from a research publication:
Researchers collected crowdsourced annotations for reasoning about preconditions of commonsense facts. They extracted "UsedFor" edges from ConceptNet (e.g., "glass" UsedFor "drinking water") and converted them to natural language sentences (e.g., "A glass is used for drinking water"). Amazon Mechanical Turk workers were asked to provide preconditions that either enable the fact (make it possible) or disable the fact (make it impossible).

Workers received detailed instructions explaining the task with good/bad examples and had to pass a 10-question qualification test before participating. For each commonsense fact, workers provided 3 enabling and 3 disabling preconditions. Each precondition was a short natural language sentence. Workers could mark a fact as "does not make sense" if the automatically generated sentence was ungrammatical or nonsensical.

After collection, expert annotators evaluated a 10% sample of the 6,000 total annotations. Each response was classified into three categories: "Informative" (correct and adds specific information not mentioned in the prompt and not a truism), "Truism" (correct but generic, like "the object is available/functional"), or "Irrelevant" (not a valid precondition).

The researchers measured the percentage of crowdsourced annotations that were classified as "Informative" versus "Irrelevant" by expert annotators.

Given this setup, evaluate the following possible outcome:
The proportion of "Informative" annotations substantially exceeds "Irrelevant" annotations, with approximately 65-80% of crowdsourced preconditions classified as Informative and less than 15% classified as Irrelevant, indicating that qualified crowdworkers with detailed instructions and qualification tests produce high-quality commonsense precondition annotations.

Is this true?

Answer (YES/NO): NO